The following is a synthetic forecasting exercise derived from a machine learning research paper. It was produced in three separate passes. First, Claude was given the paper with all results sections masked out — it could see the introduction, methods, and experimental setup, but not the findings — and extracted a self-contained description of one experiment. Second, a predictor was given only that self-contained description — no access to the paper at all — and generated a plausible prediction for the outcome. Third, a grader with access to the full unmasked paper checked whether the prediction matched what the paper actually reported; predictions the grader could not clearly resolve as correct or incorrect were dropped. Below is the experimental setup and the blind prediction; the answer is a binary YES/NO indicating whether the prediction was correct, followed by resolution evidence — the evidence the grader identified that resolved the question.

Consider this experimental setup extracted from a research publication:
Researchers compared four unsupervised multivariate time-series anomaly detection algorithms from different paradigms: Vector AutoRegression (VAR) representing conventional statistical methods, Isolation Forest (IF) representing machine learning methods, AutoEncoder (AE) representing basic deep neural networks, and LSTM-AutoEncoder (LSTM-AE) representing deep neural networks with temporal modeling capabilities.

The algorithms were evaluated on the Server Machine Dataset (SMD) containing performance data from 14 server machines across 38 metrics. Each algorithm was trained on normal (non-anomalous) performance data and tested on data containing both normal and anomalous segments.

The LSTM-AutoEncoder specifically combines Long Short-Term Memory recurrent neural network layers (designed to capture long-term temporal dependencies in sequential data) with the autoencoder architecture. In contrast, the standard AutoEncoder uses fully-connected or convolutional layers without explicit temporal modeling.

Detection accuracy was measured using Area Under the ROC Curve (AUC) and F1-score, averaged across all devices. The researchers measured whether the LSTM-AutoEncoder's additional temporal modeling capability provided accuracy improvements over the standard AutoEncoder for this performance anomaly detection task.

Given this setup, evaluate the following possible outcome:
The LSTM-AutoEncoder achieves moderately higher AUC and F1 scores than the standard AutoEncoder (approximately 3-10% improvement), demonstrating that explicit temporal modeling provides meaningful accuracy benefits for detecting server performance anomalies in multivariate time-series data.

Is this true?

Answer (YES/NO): NO